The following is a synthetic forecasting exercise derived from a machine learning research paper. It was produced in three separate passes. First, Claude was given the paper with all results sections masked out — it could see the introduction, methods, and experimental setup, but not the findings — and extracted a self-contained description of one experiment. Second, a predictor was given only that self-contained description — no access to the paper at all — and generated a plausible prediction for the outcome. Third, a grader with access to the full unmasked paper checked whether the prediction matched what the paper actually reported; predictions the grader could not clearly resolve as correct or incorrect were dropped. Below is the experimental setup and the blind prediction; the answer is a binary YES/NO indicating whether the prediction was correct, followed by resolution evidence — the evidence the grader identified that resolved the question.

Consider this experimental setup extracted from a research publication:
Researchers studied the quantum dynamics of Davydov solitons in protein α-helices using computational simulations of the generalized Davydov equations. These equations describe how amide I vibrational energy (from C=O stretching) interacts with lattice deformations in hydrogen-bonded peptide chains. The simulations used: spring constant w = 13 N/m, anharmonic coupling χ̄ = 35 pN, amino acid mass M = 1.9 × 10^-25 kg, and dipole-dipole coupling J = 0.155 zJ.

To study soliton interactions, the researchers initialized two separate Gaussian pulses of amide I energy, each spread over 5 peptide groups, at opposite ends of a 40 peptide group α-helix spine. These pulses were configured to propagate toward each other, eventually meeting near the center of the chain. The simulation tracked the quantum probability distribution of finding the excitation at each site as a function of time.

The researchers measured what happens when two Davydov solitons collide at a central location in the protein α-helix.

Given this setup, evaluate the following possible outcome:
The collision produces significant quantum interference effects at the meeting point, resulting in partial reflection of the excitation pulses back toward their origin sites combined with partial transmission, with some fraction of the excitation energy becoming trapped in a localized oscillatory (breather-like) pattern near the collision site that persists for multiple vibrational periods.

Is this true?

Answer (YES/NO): NO